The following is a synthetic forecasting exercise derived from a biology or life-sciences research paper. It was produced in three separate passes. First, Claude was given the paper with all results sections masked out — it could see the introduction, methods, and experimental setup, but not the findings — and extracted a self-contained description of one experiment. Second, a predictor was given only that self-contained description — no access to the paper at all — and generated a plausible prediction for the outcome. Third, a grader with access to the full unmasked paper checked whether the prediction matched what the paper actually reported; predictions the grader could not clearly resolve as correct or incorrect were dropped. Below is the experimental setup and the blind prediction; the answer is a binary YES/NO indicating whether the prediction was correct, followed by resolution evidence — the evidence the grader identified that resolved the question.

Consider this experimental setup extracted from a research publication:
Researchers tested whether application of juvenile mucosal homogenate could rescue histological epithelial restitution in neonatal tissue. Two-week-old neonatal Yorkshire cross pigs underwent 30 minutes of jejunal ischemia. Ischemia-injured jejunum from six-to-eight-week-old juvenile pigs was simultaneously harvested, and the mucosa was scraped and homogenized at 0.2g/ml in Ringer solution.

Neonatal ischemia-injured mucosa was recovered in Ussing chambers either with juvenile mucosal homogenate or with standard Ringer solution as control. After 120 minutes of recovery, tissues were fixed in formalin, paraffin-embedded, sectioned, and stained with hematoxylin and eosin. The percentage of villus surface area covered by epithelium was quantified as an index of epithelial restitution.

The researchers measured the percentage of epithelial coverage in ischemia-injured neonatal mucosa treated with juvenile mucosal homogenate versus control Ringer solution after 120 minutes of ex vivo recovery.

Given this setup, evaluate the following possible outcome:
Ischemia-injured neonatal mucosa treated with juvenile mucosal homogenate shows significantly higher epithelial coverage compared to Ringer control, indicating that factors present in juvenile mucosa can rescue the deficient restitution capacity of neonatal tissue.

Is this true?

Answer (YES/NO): YES